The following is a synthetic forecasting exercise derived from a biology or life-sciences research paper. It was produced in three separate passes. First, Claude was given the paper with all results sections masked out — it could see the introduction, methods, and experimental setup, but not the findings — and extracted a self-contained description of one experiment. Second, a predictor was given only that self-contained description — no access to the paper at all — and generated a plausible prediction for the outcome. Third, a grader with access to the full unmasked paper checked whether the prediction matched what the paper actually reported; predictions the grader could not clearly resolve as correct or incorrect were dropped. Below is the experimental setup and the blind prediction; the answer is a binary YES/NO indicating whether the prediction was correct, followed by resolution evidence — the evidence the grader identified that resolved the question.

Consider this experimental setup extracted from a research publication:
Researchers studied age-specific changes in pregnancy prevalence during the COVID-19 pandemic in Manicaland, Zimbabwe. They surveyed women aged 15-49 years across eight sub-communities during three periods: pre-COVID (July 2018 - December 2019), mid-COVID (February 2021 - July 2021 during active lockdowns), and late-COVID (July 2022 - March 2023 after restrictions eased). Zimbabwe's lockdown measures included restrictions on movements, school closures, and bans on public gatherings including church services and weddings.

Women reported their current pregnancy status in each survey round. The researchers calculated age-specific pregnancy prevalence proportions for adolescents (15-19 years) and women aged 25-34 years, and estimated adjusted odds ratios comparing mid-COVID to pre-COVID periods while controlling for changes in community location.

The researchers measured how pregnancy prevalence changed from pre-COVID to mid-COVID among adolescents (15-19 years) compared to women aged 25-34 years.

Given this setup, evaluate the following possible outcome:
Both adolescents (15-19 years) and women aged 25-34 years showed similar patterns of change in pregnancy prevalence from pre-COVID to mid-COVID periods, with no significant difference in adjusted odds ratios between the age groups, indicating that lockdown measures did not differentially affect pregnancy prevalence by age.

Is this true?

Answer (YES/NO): NO